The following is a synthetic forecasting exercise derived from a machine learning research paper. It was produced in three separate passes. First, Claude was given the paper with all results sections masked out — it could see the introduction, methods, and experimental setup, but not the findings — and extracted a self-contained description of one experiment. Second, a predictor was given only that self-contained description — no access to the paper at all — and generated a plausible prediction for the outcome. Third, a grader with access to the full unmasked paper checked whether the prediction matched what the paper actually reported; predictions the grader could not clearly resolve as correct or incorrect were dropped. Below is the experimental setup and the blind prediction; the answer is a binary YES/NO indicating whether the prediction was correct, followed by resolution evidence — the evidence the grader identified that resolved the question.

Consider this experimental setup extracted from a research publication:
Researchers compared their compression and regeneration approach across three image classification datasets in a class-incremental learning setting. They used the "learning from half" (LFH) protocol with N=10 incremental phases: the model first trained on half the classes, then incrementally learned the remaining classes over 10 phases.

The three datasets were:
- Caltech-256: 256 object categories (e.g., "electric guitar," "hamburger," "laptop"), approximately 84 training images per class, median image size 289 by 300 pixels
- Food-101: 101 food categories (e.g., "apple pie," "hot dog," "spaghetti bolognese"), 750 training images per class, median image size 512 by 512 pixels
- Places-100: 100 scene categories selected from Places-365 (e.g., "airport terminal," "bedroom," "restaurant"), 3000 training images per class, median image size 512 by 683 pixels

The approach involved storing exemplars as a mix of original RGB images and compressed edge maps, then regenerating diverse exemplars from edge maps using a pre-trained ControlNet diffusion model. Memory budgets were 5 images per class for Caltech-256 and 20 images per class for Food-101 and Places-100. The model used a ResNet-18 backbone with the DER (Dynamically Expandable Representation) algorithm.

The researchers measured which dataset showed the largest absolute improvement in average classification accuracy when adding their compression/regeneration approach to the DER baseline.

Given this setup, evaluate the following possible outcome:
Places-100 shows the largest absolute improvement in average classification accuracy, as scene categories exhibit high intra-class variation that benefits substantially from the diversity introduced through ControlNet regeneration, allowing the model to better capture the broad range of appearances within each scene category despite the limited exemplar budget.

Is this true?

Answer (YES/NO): NO